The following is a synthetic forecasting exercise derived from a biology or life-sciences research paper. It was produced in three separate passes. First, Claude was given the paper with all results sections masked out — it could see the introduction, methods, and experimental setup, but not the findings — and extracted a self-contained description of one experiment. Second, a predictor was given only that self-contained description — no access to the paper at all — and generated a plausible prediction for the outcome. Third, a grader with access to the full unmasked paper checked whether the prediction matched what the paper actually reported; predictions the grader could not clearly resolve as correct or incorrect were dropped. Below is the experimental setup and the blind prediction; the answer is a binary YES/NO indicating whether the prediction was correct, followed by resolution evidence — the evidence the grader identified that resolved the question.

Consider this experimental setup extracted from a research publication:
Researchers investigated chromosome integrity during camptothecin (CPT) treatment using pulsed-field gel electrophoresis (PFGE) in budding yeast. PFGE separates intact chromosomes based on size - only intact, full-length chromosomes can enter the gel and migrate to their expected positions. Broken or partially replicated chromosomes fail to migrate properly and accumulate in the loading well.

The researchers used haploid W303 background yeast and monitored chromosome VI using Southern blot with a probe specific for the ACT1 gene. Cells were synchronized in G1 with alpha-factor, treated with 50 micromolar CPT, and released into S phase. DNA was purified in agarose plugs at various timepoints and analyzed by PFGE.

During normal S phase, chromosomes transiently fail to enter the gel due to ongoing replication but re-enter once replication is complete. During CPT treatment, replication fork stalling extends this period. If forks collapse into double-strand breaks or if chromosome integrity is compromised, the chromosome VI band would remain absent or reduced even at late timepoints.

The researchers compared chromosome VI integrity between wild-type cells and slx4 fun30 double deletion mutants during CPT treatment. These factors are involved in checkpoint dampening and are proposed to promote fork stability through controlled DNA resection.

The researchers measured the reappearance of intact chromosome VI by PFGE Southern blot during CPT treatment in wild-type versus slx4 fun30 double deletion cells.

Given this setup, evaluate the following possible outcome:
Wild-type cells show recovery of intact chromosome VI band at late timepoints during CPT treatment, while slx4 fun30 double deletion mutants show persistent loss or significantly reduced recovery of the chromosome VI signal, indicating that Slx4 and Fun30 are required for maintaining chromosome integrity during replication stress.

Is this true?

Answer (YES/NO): NO